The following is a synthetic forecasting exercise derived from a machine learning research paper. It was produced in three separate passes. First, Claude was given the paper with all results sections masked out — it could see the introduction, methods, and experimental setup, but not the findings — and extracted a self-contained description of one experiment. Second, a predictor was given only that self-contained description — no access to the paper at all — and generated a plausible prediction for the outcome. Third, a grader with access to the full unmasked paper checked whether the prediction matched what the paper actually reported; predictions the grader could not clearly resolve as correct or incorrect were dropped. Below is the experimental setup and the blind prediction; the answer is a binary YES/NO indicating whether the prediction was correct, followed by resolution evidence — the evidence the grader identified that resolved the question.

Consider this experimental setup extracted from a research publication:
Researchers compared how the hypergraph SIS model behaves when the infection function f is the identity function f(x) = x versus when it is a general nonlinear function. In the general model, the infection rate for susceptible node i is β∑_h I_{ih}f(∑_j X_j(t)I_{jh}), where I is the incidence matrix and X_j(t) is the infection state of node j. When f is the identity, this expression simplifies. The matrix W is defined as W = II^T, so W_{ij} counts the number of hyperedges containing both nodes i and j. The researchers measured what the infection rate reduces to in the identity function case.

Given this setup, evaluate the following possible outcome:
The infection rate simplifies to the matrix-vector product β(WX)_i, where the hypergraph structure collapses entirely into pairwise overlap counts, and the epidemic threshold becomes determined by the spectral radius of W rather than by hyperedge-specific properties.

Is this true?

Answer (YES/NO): YES